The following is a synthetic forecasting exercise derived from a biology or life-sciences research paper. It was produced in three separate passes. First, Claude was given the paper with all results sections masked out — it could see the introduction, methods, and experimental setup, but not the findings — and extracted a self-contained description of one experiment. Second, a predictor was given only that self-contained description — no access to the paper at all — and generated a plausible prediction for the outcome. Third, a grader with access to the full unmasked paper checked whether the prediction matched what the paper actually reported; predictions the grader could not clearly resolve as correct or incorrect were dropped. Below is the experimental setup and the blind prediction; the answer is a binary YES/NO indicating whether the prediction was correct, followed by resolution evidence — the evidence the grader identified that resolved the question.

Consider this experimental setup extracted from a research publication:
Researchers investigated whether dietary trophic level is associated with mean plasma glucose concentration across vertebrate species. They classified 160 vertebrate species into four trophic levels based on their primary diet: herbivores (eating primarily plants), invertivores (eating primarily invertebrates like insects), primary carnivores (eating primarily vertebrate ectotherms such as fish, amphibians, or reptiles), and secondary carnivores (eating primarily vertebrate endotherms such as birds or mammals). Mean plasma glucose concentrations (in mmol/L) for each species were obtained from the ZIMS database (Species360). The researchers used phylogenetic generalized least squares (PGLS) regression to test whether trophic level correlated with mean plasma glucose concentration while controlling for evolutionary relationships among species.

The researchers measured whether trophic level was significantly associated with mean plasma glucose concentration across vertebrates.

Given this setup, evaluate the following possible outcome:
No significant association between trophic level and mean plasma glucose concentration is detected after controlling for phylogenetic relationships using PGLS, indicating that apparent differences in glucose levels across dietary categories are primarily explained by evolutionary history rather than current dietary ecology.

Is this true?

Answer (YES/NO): NO